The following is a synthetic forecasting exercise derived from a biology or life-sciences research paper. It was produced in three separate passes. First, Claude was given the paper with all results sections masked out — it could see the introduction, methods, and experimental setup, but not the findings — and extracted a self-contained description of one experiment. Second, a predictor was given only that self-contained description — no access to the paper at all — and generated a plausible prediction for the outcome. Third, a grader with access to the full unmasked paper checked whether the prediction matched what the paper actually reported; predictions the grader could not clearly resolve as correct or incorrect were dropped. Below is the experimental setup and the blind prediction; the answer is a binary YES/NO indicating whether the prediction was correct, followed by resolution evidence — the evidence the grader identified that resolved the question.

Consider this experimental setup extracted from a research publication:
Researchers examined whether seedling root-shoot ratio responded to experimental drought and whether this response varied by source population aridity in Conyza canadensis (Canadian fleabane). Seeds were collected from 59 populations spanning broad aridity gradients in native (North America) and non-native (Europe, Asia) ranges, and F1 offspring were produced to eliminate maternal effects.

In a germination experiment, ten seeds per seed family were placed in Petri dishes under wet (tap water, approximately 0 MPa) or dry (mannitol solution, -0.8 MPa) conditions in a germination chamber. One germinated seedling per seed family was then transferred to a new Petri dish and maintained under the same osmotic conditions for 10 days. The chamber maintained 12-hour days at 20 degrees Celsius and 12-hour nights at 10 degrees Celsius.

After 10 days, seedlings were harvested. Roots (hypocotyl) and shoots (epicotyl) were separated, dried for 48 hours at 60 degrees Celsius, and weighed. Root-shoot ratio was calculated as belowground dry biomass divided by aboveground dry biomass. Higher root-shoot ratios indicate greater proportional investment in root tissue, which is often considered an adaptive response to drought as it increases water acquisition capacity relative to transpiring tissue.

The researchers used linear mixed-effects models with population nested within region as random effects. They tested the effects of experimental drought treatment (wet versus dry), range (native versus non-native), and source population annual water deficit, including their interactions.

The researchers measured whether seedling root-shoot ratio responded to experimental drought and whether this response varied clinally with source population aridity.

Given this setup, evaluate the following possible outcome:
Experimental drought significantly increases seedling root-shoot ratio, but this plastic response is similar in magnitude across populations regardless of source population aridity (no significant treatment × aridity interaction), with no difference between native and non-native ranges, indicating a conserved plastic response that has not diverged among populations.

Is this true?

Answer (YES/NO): YES